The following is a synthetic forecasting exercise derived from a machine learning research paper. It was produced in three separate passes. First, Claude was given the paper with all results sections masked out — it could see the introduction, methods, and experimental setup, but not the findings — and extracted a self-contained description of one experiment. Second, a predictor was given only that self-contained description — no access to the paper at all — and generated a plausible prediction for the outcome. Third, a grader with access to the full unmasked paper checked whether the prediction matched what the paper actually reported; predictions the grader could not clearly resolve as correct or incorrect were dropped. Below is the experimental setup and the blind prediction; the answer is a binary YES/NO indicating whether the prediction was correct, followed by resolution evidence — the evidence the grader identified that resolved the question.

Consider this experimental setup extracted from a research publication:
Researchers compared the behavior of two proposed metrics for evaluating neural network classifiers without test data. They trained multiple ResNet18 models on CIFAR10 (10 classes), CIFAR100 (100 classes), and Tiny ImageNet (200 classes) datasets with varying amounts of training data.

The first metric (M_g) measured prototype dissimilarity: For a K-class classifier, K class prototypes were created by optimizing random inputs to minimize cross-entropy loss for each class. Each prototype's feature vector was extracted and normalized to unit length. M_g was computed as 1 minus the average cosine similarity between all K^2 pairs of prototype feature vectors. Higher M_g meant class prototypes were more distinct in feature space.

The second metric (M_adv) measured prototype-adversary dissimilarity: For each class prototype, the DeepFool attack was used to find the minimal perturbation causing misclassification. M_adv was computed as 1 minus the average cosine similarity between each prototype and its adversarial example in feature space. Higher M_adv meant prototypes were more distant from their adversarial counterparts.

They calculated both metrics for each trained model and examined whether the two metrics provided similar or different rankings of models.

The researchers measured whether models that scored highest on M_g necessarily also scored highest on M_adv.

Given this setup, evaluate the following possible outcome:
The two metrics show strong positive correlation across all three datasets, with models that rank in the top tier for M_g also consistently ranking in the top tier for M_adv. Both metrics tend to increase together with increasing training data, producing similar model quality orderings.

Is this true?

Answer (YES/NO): YES